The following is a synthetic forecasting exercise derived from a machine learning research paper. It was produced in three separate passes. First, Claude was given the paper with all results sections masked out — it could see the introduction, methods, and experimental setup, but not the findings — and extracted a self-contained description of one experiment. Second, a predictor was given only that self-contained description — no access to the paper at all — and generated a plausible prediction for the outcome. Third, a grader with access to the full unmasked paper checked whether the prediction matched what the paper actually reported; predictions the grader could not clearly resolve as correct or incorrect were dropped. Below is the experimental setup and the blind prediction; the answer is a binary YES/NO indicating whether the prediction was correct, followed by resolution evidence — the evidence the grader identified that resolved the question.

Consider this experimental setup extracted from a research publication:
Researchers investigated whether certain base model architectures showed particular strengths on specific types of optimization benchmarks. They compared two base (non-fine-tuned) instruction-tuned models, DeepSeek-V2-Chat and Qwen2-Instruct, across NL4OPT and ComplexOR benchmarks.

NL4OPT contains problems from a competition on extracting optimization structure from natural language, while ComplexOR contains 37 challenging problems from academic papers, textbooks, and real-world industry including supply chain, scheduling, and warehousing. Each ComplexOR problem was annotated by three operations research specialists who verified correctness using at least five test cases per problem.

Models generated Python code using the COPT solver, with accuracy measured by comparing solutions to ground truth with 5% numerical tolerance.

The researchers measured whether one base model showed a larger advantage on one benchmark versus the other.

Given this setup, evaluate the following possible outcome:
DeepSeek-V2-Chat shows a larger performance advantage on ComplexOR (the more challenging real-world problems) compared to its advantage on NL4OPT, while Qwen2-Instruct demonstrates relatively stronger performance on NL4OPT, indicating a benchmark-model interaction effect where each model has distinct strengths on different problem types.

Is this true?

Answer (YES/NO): YES